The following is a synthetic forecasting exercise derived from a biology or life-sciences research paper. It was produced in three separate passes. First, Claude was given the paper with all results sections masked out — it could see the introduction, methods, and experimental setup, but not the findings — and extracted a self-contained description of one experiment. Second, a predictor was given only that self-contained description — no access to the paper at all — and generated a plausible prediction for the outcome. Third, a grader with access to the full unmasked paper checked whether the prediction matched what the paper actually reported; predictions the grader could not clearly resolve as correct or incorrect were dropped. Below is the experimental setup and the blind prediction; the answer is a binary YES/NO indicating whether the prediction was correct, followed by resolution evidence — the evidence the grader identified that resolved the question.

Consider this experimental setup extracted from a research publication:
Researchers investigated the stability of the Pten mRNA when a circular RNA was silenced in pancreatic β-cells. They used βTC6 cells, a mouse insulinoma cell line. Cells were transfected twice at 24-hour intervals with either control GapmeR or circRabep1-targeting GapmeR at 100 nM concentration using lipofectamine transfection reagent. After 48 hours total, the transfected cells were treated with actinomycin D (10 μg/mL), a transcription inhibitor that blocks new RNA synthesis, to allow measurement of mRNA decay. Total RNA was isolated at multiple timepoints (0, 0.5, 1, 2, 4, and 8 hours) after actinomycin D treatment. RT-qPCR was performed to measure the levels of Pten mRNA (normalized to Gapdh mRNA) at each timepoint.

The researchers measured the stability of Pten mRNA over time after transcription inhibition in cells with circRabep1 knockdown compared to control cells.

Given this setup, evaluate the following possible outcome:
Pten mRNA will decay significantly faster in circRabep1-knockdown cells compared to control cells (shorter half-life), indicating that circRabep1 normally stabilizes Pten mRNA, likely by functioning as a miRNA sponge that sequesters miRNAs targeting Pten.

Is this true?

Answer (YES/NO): YES